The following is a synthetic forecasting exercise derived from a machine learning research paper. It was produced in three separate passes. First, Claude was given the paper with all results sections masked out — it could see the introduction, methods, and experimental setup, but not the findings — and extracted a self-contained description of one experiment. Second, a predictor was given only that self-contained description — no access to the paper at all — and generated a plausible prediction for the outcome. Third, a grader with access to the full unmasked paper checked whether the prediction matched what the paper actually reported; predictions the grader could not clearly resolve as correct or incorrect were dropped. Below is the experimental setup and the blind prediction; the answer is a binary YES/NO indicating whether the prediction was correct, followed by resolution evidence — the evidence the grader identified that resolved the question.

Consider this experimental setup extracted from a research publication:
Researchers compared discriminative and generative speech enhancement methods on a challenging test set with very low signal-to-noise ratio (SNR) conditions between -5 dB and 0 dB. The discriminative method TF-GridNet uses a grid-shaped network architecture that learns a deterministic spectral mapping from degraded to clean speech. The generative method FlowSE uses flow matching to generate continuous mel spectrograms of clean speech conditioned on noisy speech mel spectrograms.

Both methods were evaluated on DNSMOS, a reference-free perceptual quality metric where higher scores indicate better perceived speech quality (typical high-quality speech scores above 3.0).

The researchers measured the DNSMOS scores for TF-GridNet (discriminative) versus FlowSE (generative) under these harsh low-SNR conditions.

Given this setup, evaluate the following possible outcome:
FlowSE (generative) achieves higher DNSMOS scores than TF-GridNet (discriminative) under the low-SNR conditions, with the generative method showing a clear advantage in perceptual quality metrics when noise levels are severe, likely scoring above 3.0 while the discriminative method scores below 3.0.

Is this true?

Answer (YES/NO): NO